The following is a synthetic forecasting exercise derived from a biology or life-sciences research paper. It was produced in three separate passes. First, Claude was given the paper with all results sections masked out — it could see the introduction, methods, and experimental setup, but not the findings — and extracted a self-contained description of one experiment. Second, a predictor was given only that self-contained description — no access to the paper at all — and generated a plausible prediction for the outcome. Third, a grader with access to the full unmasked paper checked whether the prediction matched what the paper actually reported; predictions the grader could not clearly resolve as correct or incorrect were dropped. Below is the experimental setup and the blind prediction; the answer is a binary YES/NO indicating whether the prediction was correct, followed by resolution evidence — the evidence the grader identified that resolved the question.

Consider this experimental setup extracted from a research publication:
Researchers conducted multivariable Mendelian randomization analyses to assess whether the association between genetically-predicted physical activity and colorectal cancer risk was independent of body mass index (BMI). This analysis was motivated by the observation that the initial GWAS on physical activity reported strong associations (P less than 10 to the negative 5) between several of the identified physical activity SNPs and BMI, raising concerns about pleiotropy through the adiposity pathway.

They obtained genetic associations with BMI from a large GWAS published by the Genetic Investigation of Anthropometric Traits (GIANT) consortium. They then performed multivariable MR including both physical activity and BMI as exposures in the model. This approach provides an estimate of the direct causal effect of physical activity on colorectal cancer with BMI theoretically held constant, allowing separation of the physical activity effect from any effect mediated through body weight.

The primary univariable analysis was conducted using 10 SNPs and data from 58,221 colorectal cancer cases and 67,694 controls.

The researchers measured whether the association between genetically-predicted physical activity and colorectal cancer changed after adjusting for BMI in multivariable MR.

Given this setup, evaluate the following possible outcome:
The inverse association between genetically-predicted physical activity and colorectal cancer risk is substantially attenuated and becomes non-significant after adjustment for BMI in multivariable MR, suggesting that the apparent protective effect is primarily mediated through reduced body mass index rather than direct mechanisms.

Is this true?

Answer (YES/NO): NO